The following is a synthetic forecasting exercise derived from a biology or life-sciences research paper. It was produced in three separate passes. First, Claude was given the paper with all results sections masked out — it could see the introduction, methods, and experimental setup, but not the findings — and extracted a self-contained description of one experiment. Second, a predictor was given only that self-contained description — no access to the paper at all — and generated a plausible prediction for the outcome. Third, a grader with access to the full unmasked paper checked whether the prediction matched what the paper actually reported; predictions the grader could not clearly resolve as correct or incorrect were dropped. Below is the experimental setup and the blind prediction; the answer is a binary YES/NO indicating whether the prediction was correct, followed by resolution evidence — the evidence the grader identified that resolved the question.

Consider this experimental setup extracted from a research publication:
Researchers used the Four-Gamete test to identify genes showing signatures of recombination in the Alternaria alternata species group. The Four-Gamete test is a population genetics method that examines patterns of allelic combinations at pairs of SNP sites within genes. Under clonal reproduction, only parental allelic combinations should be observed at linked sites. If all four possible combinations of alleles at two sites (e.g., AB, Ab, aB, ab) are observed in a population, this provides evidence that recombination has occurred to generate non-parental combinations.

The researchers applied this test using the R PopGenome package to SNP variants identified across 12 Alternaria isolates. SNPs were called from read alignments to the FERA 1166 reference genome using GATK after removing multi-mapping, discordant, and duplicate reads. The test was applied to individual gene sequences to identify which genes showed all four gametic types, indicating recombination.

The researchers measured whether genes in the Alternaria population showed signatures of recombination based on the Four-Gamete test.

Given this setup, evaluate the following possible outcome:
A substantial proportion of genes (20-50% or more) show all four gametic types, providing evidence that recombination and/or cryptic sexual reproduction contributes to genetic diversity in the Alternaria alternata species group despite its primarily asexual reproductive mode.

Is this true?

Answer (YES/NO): NO